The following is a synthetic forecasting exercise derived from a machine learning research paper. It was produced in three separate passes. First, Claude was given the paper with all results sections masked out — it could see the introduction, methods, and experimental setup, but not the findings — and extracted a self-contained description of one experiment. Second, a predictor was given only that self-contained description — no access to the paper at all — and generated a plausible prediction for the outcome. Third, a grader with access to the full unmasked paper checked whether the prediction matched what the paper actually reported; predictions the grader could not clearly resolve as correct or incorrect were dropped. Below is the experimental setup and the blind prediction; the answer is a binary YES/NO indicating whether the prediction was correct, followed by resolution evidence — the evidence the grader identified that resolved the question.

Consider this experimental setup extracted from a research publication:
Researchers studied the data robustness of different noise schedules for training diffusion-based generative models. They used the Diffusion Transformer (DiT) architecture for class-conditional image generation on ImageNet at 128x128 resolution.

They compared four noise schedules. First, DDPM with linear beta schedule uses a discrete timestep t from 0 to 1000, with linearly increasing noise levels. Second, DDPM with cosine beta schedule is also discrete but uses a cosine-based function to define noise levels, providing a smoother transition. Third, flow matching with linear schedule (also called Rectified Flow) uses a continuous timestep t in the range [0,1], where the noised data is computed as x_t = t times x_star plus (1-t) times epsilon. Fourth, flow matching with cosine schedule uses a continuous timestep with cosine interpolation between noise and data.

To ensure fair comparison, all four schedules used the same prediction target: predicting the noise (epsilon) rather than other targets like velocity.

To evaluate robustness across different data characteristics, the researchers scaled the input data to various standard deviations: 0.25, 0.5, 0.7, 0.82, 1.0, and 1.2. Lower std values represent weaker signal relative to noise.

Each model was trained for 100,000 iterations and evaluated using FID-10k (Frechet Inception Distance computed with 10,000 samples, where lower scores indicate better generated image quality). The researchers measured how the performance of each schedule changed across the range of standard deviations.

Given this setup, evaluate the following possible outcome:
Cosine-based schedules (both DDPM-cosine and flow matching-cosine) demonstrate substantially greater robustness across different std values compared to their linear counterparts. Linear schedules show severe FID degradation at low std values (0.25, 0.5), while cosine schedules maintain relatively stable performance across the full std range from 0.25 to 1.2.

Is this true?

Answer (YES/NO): NO